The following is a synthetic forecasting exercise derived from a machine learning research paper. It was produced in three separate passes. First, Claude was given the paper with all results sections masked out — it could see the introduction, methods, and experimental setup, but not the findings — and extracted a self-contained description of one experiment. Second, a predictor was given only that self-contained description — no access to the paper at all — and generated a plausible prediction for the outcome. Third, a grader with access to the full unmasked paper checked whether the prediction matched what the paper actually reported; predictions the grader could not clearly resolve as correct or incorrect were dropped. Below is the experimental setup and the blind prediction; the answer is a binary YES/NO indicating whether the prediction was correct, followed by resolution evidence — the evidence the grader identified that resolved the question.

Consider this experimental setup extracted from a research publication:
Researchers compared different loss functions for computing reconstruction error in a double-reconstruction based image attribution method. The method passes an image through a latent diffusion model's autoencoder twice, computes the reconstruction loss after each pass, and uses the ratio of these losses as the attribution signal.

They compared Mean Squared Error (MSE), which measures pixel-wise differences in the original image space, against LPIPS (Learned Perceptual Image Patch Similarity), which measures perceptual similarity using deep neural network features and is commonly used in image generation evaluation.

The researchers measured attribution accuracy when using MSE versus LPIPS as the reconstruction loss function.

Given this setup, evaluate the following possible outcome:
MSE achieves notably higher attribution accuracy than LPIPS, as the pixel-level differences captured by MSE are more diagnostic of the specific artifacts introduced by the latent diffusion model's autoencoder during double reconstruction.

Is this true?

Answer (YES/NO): YES